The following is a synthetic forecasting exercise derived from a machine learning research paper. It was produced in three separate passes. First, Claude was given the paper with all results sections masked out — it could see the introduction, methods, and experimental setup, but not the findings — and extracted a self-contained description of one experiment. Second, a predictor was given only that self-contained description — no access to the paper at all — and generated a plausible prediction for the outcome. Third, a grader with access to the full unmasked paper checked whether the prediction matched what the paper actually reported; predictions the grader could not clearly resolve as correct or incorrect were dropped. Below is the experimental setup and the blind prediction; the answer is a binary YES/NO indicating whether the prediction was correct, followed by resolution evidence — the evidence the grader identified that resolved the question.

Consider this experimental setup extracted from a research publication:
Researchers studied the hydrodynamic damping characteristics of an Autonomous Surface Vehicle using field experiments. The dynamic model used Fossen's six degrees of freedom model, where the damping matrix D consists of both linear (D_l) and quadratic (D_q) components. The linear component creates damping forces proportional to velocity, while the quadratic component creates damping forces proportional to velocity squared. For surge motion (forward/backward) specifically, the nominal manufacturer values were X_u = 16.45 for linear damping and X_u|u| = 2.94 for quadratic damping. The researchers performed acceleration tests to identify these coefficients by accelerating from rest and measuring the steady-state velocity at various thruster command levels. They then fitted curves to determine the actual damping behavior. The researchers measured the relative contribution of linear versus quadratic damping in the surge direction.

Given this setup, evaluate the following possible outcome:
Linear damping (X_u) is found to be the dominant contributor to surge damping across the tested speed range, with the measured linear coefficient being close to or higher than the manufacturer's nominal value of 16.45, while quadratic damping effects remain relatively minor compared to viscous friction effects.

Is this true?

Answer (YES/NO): NO